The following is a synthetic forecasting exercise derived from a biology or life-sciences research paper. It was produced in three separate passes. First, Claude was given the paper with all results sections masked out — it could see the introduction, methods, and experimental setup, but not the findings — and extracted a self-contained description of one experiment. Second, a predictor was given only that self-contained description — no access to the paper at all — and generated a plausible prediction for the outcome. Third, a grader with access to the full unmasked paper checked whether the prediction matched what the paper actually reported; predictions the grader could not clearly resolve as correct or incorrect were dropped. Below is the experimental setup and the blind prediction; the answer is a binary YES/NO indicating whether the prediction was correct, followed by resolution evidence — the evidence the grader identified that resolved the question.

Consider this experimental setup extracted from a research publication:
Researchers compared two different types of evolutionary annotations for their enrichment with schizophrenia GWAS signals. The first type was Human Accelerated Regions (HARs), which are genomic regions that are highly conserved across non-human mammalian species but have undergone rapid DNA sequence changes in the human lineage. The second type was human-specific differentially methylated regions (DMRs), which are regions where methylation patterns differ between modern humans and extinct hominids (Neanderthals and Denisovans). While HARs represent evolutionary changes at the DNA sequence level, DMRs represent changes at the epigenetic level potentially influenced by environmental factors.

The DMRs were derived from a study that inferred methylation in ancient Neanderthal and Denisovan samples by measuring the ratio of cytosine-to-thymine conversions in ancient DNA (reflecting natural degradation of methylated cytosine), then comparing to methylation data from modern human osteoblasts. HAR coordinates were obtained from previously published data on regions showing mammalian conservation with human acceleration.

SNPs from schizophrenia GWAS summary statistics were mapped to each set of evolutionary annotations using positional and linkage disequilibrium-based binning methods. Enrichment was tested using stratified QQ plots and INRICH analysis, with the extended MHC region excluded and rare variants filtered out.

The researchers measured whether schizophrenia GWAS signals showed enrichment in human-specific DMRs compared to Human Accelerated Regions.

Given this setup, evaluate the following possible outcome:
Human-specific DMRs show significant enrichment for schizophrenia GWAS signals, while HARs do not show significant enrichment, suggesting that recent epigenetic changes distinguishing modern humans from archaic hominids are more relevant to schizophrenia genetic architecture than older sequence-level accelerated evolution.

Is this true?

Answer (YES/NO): YES